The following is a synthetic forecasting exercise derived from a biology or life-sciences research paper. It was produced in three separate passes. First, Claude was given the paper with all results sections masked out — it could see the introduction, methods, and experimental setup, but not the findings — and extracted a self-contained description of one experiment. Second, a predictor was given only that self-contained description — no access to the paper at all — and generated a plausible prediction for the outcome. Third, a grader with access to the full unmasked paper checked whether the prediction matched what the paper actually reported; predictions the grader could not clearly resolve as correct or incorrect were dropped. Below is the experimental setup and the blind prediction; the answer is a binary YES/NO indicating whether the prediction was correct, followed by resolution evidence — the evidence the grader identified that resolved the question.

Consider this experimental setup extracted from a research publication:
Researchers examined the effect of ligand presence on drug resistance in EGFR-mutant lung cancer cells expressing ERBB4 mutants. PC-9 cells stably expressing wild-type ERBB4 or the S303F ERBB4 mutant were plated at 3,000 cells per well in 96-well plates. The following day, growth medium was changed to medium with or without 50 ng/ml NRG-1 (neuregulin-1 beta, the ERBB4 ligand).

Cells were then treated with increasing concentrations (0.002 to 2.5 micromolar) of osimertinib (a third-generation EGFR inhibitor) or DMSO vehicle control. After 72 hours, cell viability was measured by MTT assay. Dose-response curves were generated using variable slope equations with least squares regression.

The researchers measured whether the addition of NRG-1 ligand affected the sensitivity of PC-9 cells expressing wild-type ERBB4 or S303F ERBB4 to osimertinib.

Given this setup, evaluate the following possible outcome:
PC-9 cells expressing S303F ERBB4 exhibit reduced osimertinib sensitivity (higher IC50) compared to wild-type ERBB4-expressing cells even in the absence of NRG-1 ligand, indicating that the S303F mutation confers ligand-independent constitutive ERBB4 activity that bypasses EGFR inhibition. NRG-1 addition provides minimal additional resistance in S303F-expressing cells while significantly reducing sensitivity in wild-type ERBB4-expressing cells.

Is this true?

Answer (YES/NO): NO